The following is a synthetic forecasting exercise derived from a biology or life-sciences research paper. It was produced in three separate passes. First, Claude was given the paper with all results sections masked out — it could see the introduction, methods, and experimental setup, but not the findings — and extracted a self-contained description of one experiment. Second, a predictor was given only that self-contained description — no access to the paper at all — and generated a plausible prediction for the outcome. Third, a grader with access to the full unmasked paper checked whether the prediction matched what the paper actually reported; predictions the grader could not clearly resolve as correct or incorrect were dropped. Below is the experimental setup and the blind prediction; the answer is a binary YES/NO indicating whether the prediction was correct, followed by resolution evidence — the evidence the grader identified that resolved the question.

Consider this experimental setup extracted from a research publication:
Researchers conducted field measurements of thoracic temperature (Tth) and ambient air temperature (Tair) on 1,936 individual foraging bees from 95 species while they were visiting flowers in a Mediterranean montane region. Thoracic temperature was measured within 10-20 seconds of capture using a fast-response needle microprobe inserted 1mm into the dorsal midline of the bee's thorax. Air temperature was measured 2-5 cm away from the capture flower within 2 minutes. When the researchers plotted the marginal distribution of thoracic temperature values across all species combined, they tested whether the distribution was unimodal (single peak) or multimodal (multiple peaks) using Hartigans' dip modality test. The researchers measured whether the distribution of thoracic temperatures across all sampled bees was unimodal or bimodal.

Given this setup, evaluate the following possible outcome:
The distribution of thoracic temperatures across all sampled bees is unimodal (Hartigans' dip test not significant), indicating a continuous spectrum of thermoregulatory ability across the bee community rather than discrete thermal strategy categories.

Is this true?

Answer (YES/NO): NO